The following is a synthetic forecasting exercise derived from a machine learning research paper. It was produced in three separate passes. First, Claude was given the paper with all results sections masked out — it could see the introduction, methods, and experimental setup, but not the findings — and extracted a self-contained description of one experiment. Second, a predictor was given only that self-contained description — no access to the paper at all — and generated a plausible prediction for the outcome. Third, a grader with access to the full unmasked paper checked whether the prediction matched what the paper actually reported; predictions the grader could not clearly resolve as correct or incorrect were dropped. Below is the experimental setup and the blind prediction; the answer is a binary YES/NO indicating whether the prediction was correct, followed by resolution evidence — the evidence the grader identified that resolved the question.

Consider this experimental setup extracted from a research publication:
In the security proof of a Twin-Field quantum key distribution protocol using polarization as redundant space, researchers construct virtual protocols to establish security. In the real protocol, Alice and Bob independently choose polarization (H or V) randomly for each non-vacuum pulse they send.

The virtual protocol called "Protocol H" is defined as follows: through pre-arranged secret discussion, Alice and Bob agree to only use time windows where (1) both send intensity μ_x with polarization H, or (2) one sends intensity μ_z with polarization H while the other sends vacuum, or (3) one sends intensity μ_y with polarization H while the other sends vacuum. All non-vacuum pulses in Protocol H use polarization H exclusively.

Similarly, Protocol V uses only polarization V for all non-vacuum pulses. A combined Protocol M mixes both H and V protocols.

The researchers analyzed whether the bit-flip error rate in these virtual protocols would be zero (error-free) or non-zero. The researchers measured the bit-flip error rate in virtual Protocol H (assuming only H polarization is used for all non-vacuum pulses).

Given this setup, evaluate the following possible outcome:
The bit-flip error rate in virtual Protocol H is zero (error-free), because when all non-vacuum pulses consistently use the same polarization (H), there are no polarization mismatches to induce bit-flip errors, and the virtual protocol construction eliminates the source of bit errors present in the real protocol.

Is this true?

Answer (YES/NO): YES